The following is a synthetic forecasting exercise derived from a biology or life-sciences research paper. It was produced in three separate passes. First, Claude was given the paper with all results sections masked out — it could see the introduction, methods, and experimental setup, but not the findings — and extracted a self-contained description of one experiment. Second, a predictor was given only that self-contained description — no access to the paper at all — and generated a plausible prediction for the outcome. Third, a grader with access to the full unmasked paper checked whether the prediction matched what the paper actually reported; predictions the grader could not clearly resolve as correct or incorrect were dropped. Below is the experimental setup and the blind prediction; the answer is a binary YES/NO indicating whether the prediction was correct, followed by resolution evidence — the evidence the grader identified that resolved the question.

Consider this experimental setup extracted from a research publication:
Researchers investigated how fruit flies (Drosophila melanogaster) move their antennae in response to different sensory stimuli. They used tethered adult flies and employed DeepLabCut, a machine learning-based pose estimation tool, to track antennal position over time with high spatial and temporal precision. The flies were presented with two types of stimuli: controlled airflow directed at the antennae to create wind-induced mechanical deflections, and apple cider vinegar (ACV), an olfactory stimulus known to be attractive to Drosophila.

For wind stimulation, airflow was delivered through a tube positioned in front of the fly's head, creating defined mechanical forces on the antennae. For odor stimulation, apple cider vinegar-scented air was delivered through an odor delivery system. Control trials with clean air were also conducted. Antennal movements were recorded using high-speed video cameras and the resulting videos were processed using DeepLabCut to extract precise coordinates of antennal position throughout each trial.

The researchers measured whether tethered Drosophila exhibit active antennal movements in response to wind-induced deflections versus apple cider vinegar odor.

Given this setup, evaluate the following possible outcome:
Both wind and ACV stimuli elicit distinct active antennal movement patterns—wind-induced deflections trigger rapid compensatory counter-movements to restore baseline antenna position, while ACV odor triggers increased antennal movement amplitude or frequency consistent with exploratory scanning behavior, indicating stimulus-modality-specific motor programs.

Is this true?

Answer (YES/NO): NO